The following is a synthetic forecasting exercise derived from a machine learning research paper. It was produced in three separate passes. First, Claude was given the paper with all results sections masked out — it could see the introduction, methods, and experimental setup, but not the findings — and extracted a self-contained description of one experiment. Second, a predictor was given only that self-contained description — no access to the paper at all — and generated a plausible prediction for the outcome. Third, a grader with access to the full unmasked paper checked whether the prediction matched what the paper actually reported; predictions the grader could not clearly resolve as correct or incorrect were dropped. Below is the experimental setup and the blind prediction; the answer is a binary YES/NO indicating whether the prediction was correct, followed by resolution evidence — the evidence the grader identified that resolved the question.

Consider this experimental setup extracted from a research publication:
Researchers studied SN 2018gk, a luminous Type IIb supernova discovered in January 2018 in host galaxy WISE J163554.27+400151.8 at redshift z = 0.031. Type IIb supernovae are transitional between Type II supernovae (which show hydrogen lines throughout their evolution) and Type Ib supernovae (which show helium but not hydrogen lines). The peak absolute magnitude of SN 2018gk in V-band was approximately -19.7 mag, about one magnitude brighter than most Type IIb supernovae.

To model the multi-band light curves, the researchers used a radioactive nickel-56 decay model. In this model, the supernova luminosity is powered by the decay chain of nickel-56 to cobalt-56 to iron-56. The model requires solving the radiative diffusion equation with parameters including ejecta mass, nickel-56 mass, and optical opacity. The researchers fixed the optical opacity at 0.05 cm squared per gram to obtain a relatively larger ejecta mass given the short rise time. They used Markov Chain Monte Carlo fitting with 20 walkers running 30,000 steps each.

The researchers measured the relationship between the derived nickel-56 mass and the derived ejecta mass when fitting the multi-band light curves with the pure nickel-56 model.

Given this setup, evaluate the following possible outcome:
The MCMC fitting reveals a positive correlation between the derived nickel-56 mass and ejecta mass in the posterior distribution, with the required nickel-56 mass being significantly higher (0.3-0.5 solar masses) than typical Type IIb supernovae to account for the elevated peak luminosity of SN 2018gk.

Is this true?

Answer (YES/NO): NO